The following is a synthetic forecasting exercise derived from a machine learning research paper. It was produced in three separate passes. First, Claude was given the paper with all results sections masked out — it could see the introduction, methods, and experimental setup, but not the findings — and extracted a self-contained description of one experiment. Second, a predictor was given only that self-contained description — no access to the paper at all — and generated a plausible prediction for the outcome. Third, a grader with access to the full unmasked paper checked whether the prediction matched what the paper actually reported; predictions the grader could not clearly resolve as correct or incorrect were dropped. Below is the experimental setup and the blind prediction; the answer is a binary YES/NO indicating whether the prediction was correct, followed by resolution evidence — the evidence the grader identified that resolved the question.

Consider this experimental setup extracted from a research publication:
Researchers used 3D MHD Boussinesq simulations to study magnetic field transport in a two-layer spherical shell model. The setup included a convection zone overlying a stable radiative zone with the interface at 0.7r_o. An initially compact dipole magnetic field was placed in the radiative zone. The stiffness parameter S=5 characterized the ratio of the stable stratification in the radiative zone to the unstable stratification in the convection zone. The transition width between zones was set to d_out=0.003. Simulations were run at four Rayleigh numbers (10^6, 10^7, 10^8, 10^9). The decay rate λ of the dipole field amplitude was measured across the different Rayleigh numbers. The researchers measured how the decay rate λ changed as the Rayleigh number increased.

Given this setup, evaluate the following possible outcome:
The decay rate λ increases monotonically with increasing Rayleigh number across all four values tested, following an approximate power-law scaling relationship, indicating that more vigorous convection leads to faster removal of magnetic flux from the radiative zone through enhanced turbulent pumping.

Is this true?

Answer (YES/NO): NO